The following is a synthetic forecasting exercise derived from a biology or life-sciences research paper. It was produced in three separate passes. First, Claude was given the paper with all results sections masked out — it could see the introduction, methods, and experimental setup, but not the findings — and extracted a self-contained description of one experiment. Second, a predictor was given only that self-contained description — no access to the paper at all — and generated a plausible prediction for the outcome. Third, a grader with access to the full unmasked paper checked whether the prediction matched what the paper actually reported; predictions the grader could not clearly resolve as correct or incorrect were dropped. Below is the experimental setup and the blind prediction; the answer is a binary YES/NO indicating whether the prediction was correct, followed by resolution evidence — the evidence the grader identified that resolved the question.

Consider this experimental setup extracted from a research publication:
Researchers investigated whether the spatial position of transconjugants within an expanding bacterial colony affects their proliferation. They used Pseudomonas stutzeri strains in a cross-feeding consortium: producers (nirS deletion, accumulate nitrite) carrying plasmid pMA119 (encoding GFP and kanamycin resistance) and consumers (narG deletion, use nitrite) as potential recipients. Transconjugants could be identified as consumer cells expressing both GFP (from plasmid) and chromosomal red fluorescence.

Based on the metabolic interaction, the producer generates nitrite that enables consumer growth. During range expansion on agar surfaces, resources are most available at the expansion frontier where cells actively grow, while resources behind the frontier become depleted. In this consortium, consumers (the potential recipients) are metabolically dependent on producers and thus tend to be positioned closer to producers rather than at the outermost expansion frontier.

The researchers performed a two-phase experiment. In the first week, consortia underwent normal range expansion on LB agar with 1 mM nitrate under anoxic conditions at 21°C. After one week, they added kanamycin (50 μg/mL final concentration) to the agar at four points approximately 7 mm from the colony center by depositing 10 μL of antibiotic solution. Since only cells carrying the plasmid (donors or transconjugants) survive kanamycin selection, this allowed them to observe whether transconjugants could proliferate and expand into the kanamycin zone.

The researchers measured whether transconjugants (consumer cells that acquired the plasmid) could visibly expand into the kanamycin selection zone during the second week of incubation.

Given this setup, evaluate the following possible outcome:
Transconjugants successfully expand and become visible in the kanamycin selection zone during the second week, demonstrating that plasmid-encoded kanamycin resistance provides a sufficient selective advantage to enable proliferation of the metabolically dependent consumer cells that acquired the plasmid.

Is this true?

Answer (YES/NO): YES